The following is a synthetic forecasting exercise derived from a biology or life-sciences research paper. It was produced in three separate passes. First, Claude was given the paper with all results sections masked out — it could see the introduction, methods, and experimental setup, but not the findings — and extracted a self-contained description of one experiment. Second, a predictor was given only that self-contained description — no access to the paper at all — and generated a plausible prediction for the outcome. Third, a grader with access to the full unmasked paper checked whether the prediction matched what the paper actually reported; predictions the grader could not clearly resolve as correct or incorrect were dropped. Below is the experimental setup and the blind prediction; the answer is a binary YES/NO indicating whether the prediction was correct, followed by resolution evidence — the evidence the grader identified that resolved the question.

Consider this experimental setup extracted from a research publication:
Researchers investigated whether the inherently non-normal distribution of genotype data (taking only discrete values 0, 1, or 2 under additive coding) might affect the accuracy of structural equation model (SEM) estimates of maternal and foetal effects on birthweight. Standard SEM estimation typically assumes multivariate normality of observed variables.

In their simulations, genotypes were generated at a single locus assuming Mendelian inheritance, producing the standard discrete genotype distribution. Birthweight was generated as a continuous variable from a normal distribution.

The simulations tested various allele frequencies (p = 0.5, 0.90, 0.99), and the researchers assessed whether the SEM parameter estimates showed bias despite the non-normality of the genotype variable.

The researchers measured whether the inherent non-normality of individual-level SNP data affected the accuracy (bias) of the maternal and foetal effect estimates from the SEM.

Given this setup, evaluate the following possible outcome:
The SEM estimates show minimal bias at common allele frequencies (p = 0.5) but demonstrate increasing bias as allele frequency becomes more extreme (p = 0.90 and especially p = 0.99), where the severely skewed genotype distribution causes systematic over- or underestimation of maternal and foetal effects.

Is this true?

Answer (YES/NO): NO